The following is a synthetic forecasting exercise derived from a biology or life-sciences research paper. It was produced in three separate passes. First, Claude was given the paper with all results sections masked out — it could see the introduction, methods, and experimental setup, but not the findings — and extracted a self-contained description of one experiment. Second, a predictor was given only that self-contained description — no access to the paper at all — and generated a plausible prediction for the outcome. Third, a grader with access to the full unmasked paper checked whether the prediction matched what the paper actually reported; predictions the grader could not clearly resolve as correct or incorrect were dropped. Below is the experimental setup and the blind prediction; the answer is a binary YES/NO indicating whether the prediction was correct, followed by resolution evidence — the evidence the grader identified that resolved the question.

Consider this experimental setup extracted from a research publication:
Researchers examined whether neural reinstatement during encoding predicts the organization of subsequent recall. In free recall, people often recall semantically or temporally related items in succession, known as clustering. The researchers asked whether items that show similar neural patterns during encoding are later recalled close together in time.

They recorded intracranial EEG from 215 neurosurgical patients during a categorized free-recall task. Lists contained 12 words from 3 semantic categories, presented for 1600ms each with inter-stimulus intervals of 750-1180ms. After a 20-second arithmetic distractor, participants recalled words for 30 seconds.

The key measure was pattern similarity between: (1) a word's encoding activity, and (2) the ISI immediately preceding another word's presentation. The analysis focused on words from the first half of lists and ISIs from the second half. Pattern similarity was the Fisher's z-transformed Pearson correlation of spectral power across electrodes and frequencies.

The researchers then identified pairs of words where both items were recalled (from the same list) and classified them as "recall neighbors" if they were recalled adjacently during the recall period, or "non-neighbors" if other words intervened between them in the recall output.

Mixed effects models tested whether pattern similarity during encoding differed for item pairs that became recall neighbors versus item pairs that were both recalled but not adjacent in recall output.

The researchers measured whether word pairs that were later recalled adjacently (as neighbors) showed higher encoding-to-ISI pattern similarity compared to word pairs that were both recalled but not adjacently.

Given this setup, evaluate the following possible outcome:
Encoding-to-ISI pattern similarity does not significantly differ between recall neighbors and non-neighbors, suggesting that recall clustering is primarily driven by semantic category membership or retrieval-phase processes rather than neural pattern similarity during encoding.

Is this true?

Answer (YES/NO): YES